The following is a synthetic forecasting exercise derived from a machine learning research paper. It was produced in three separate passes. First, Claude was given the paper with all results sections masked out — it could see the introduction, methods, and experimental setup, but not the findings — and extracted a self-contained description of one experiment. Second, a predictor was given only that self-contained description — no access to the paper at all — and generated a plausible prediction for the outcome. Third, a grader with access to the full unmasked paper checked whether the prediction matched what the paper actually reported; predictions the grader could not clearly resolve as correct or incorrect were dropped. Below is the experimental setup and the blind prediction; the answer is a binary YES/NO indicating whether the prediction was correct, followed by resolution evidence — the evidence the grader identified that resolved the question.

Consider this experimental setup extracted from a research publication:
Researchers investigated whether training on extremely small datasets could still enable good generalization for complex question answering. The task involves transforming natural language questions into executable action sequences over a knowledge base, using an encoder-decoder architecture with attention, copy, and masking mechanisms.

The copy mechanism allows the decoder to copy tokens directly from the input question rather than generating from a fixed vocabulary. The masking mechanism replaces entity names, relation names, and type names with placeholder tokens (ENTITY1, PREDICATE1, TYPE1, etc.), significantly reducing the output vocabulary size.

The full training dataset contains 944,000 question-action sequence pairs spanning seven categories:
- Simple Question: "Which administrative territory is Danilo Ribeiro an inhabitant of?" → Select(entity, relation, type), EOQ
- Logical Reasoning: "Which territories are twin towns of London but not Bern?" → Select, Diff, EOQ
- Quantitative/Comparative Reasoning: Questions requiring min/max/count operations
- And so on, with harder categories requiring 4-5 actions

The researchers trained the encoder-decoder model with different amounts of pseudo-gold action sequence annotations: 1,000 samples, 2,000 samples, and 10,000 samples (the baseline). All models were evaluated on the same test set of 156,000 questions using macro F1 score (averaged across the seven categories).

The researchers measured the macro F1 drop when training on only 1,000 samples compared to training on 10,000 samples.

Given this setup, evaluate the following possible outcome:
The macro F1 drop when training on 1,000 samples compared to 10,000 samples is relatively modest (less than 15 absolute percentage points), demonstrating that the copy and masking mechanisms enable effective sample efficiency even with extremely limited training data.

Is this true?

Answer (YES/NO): YES